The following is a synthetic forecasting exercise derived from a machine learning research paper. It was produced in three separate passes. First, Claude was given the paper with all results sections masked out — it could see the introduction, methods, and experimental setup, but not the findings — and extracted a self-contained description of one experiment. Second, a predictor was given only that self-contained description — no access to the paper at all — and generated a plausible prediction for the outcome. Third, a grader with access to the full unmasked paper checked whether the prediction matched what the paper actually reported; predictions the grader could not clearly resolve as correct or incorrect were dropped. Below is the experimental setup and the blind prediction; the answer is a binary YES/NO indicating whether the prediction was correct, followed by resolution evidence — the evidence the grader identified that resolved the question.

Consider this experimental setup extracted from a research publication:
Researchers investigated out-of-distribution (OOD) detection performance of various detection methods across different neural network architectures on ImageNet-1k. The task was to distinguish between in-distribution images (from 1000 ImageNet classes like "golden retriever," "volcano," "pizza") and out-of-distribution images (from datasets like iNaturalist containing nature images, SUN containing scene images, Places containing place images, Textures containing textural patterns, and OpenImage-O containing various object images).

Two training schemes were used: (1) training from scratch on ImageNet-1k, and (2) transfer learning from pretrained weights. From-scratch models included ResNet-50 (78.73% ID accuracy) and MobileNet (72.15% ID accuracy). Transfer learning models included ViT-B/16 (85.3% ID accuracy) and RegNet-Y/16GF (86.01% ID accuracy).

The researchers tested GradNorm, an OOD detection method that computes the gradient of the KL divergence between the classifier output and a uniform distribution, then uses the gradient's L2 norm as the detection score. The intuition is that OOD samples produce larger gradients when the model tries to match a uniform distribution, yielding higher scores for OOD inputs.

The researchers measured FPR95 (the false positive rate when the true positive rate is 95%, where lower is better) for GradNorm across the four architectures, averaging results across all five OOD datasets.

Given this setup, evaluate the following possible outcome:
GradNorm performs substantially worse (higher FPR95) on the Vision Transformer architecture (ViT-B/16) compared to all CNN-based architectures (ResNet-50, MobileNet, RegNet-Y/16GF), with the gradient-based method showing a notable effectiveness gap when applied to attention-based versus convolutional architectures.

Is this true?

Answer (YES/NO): NO